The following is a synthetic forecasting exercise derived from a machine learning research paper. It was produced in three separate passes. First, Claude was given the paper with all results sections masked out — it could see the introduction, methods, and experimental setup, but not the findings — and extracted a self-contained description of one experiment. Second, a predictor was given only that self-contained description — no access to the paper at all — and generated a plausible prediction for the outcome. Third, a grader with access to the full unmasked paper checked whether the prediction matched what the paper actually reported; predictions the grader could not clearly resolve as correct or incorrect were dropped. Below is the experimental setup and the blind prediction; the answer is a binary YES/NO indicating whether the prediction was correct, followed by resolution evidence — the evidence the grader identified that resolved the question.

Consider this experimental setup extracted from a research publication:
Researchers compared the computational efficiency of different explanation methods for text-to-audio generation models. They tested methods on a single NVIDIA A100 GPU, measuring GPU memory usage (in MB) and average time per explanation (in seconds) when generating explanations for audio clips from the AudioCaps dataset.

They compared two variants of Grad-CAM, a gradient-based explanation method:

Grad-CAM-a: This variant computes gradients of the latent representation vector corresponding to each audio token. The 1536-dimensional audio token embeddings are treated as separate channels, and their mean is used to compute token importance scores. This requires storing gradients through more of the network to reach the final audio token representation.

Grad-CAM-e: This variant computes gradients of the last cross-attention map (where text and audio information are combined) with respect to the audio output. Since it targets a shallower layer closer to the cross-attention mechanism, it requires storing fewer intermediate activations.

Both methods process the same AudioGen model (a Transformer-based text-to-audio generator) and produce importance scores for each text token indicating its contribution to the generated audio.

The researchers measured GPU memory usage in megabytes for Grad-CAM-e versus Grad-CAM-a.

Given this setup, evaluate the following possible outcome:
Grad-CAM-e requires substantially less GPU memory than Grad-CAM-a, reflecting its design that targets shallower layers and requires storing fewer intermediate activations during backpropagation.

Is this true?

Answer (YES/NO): YES